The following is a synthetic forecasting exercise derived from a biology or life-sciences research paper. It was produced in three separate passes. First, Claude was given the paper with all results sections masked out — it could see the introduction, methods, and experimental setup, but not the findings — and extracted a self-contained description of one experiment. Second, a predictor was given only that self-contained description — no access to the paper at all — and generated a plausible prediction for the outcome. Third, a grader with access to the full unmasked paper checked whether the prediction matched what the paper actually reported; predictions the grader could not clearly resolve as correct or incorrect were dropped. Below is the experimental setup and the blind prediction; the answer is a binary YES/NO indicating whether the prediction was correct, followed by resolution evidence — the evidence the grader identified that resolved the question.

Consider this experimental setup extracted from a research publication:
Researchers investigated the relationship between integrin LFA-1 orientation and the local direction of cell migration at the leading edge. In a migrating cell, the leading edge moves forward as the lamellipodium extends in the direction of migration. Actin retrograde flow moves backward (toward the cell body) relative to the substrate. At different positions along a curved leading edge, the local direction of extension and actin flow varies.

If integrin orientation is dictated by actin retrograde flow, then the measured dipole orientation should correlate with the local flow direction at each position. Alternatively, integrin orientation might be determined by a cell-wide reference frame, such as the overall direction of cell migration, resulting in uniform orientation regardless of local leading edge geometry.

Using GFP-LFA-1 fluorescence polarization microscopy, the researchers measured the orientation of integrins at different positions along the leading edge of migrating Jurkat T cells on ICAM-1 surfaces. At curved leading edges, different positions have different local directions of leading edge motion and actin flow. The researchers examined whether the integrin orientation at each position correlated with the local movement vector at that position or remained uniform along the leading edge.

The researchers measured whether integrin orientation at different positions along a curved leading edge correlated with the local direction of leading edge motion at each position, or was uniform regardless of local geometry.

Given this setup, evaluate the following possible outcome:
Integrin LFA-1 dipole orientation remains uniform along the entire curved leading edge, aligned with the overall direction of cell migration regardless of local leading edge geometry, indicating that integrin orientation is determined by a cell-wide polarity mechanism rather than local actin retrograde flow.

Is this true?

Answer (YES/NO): NO